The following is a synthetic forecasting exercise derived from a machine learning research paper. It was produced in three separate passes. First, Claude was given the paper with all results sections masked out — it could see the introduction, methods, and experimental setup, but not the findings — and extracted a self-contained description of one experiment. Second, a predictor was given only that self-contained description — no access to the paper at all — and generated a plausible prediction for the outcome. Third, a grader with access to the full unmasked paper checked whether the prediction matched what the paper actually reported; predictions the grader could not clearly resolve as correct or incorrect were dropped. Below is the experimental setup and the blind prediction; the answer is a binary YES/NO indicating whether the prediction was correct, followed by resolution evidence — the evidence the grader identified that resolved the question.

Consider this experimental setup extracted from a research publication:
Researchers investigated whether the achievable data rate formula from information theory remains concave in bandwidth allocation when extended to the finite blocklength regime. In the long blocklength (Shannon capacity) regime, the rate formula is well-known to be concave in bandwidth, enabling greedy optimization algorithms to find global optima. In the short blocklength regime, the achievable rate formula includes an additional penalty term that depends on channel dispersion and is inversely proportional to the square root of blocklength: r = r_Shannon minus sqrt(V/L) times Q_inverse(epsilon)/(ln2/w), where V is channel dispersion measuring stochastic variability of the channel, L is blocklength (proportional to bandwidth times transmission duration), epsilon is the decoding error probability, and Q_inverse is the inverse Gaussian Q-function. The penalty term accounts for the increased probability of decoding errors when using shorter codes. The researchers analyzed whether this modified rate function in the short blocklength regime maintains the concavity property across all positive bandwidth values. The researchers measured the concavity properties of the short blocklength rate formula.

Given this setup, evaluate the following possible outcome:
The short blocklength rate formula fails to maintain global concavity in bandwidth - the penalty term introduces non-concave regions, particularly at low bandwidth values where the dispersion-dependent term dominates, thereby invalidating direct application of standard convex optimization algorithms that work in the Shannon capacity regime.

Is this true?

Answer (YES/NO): NO